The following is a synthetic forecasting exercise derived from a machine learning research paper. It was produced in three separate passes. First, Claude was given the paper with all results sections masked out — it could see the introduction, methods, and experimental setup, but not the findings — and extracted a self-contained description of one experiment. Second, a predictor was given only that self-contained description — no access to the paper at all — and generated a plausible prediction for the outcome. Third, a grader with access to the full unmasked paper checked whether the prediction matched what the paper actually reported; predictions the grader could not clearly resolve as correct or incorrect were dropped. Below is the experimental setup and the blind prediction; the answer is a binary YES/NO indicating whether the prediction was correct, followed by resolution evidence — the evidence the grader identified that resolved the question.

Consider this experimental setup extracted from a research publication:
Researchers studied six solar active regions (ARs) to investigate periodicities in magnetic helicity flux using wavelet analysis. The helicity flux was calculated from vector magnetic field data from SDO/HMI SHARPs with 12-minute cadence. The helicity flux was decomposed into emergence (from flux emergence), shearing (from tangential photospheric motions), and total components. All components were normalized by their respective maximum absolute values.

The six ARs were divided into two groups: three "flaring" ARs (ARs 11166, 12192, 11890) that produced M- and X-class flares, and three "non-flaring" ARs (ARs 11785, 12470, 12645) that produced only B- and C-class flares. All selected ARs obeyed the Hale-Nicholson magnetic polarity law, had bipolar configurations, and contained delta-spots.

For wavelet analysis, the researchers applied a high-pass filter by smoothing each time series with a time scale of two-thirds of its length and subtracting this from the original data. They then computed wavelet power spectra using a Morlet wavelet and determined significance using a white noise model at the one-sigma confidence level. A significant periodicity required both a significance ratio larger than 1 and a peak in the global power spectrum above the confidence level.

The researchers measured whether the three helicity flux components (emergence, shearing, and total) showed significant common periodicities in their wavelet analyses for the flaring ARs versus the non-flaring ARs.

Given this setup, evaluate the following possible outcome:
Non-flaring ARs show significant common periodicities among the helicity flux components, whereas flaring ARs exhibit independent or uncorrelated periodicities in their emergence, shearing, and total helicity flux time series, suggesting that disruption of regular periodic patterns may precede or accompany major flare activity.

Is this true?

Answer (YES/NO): NO